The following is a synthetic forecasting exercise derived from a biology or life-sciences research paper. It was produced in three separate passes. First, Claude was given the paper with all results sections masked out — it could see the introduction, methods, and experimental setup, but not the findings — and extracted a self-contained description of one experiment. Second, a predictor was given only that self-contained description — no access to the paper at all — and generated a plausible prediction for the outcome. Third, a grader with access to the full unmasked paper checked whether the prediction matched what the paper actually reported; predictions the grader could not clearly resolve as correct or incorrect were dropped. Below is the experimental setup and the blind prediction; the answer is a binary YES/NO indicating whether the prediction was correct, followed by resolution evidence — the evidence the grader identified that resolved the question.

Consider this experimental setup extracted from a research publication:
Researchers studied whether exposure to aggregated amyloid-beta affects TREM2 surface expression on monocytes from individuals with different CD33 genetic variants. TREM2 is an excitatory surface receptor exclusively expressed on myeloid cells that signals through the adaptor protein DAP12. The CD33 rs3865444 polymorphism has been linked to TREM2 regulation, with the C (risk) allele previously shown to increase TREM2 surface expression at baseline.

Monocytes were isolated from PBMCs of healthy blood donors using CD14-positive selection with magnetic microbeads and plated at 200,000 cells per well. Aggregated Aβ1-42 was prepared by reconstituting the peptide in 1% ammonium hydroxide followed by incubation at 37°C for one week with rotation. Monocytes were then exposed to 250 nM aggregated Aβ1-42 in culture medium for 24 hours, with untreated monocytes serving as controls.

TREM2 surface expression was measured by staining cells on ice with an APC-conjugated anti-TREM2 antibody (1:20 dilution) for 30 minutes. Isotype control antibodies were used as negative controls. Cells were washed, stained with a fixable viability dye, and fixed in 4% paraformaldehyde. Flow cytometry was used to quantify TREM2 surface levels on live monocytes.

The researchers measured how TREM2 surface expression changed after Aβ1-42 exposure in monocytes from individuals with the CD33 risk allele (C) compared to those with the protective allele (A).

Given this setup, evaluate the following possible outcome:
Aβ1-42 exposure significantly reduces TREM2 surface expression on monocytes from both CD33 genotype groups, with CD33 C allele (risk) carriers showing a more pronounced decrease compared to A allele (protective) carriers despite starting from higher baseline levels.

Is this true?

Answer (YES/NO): NO